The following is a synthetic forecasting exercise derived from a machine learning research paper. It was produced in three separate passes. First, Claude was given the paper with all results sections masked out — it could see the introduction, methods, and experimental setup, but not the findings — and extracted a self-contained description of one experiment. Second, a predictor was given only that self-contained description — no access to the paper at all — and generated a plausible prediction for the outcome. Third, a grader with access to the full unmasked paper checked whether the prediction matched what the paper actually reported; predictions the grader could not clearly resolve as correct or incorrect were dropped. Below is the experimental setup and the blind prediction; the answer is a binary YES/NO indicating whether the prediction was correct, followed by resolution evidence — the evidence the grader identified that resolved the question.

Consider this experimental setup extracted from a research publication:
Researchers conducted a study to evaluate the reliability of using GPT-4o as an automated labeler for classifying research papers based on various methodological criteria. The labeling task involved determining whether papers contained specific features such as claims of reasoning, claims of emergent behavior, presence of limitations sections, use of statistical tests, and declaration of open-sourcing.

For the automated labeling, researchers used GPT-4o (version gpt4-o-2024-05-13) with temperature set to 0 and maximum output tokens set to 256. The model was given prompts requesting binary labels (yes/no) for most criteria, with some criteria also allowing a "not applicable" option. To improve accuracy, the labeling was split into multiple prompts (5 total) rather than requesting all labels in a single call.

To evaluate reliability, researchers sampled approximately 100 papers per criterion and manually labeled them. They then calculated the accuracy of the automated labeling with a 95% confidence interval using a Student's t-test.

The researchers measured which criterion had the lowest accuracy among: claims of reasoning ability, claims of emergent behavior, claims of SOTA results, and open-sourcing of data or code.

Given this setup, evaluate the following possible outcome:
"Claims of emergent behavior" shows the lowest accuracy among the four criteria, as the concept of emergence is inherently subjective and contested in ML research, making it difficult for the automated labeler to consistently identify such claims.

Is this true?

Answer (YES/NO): NO